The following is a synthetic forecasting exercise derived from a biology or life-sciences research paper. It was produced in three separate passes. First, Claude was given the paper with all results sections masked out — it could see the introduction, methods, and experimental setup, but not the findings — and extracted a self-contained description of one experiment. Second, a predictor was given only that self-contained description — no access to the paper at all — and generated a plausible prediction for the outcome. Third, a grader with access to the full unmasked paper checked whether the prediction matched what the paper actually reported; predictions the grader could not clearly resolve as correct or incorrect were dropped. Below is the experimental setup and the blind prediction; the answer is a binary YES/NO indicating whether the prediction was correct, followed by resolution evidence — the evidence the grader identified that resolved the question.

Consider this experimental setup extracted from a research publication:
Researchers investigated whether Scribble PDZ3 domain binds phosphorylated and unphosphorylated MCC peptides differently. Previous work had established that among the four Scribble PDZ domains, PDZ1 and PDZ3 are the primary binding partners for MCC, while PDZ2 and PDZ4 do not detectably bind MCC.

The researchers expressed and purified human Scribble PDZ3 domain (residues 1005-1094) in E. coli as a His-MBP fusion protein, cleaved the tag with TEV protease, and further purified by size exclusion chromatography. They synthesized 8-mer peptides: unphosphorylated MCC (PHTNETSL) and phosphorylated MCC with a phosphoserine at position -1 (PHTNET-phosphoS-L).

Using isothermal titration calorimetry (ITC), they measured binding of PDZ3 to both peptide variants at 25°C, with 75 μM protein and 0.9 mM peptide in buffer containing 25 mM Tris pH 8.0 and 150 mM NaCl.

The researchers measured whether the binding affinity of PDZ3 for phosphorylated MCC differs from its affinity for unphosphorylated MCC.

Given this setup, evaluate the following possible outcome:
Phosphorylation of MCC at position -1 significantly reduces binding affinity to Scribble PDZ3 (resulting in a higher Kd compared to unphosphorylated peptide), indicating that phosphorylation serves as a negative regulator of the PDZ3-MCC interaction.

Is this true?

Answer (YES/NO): NO